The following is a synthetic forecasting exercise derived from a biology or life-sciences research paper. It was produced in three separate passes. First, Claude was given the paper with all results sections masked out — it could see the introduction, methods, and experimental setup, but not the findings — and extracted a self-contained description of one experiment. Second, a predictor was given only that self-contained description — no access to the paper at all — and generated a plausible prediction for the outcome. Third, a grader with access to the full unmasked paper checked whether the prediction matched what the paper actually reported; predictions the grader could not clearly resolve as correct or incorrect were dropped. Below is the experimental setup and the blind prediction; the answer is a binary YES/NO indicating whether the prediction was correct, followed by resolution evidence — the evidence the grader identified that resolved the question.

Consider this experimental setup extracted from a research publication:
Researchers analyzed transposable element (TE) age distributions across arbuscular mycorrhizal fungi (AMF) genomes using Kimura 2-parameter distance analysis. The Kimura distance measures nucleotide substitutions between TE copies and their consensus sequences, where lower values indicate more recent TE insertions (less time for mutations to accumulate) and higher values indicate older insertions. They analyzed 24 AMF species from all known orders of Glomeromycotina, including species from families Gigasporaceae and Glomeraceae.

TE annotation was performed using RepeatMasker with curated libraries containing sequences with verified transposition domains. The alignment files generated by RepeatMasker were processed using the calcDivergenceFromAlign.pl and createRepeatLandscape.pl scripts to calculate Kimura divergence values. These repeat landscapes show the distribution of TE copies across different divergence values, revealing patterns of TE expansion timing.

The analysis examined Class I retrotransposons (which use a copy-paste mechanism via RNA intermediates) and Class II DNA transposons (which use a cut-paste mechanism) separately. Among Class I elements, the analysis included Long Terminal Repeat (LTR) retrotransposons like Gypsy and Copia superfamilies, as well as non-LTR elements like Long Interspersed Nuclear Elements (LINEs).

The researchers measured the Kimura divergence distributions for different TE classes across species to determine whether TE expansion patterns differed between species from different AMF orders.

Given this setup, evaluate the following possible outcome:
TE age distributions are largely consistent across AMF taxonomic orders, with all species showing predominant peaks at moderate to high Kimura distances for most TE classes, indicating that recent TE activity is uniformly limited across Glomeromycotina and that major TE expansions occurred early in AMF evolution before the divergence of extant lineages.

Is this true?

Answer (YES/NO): NO